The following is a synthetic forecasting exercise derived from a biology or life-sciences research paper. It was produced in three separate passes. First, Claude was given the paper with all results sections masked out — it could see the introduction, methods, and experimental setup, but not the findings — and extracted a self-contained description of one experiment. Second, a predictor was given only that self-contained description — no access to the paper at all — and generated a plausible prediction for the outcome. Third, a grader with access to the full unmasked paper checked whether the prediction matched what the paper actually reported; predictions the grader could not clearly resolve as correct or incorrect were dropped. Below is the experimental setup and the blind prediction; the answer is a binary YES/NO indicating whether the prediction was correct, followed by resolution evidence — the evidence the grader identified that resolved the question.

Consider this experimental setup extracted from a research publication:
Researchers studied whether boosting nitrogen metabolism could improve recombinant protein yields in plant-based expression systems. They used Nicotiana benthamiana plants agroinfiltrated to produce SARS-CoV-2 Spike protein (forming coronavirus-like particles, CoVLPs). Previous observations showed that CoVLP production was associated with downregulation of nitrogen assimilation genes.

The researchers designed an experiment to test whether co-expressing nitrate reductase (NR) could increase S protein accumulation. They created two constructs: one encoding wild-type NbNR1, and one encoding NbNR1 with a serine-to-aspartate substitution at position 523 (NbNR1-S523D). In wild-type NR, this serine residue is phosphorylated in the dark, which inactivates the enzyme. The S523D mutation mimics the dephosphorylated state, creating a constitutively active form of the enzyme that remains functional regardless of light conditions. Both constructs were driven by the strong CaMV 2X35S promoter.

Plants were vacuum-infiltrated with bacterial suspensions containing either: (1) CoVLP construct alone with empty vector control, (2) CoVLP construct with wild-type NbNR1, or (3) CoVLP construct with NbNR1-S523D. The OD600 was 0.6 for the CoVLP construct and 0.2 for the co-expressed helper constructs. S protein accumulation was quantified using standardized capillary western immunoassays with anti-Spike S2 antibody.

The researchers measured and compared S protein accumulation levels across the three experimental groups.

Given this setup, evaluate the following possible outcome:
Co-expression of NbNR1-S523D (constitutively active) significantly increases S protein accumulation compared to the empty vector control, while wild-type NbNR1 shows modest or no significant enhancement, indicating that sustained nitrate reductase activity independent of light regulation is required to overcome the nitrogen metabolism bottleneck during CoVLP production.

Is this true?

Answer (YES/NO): YES